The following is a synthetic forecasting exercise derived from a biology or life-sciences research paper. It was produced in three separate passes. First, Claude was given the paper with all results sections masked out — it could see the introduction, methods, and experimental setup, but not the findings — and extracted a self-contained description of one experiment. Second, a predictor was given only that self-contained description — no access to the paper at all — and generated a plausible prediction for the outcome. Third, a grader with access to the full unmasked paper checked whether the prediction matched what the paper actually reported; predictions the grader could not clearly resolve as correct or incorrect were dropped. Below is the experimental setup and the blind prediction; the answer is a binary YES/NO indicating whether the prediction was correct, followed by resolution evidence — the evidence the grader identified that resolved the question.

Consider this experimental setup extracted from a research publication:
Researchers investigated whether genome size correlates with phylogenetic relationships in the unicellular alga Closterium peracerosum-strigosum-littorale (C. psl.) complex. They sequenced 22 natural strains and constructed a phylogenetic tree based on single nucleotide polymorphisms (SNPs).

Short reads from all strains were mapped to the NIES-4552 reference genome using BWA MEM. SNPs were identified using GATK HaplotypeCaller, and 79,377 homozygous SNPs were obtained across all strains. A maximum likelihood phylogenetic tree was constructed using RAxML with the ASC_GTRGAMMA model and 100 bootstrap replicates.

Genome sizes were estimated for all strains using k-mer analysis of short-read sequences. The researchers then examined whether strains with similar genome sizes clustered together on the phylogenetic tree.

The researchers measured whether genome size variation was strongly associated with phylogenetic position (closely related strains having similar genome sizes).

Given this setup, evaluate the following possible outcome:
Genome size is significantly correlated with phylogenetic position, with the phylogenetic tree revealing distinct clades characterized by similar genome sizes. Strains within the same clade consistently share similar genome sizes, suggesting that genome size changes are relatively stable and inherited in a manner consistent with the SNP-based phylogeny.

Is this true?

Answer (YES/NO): NO